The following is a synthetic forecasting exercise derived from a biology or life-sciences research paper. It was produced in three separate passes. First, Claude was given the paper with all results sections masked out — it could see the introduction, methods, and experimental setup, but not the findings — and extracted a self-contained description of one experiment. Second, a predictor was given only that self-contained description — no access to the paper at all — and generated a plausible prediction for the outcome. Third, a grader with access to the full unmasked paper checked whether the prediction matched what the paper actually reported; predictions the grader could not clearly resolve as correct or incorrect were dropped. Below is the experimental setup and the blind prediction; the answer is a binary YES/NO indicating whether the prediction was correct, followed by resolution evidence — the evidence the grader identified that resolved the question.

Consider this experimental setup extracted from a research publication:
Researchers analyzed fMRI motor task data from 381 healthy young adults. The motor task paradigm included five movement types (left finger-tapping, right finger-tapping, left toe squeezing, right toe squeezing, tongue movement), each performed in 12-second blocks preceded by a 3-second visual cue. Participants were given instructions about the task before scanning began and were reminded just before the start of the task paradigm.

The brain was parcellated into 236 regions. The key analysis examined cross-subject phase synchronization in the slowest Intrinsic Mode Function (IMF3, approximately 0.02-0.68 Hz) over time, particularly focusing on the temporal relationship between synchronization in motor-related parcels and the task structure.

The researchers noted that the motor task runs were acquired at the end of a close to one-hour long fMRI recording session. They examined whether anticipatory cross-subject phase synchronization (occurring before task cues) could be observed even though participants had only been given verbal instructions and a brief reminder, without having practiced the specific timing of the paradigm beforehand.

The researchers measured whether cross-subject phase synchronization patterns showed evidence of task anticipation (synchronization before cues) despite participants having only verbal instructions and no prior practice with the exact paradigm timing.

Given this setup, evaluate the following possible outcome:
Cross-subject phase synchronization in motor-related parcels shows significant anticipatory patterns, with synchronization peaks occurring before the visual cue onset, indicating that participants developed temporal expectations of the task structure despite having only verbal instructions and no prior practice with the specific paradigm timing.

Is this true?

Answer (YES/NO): NO